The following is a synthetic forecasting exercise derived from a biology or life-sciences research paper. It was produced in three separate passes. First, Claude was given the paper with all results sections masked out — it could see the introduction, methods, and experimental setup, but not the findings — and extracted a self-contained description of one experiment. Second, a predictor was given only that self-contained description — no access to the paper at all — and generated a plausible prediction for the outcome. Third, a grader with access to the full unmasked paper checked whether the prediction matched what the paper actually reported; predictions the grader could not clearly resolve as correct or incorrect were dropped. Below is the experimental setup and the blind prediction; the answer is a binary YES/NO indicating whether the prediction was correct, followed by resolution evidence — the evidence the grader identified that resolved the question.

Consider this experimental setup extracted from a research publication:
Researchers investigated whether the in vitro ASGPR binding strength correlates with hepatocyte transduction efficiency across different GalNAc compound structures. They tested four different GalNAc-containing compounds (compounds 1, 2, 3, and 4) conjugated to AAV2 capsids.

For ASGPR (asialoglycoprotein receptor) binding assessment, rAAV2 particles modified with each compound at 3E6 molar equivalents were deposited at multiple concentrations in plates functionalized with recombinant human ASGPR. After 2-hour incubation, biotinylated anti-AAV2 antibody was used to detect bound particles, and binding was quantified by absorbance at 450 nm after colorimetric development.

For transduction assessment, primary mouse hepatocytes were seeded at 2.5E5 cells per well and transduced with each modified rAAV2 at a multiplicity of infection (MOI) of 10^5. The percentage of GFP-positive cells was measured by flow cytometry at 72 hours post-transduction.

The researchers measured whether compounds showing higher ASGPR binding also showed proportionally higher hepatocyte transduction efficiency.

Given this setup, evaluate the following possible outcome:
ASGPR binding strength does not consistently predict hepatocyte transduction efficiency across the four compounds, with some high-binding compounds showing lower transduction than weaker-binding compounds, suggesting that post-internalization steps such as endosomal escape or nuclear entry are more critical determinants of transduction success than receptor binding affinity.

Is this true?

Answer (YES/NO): YES